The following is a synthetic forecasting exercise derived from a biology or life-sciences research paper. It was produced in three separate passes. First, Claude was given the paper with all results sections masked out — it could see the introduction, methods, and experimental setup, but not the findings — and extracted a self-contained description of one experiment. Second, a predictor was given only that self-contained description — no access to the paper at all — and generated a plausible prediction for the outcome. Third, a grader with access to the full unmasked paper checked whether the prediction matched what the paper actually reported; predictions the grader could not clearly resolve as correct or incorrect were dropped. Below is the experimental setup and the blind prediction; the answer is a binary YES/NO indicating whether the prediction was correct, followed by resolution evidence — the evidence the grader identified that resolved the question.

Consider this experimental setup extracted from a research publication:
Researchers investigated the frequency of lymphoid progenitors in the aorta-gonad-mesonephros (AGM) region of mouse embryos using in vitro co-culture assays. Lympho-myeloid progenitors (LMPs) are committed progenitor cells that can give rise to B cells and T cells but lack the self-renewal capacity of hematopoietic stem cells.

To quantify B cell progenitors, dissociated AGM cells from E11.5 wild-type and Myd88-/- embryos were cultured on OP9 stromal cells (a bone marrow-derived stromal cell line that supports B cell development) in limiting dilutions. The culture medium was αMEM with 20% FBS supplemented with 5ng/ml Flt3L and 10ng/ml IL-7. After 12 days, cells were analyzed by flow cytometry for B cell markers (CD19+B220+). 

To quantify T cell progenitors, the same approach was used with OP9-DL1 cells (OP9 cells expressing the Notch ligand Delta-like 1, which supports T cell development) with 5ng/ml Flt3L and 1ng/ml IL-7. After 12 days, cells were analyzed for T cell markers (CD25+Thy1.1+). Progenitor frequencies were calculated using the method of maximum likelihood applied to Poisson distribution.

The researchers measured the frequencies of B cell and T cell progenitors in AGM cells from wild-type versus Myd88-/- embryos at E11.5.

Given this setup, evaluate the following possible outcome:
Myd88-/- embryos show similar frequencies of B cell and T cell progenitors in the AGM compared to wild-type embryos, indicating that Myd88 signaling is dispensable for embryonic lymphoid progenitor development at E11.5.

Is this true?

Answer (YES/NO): NO